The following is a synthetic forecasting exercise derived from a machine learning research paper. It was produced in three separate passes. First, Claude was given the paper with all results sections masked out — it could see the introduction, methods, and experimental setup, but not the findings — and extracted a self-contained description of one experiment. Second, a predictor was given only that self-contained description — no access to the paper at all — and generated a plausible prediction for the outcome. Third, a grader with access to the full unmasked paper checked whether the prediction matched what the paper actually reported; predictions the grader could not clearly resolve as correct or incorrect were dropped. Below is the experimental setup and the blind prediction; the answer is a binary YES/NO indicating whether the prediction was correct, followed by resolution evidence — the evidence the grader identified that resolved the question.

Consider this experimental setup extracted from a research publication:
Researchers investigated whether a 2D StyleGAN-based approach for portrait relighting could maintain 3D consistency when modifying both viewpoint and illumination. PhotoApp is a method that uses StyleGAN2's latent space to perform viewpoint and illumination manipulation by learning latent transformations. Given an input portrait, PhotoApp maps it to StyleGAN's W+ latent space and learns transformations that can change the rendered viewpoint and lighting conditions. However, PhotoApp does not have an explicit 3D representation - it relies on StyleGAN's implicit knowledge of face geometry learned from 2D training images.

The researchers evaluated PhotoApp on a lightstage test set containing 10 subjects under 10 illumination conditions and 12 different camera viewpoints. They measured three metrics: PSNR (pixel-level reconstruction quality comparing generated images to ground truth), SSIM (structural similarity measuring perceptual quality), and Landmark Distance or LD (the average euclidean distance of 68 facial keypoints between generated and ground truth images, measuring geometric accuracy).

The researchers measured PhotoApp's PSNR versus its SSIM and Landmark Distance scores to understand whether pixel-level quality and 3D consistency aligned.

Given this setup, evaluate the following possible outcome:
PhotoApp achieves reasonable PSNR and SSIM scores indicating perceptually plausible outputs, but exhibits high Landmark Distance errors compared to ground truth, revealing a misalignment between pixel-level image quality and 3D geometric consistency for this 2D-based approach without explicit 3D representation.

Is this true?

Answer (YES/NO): NO